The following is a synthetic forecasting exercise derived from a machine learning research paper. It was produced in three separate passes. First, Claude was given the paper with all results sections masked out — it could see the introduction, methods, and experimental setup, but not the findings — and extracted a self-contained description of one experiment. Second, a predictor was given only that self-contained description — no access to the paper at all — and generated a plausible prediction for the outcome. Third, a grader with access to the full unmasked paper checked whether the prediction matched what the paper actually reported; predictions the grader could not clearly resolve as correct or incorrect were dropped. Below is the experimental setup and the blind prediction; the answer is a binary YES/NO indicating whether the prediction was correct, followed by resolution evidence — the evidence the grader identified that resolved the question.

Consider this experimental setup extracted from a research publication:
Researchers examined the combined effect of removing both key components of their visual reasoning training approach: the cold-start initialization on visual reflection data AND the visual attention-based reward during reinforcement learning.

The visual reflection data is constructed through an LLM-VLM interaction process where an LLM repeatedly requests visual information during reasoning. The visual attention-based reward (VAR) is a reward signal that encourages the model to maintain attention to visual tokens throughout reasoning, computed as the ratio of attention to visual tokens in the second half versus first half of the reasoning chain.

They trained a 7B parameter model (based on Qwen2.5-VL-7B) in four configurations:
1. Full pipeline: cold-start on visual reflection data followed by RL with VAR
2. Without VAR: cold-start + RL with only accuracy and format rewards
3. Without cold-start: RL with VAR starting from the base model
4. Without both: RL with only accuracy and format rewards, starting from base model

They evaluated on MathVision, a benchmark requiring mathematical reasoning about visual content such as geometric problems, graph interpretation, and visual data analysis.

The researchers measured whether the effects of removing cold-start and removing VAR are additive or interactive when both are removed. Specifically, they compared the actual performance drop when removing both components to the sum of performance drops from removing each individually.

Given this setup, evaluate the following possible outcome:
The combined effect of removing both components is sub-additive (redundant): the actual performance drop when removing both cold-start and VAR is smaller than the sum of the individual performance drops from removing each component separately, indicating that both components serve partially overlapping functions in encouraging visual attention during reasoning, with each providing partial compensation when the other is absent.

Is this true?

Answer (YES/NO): NO